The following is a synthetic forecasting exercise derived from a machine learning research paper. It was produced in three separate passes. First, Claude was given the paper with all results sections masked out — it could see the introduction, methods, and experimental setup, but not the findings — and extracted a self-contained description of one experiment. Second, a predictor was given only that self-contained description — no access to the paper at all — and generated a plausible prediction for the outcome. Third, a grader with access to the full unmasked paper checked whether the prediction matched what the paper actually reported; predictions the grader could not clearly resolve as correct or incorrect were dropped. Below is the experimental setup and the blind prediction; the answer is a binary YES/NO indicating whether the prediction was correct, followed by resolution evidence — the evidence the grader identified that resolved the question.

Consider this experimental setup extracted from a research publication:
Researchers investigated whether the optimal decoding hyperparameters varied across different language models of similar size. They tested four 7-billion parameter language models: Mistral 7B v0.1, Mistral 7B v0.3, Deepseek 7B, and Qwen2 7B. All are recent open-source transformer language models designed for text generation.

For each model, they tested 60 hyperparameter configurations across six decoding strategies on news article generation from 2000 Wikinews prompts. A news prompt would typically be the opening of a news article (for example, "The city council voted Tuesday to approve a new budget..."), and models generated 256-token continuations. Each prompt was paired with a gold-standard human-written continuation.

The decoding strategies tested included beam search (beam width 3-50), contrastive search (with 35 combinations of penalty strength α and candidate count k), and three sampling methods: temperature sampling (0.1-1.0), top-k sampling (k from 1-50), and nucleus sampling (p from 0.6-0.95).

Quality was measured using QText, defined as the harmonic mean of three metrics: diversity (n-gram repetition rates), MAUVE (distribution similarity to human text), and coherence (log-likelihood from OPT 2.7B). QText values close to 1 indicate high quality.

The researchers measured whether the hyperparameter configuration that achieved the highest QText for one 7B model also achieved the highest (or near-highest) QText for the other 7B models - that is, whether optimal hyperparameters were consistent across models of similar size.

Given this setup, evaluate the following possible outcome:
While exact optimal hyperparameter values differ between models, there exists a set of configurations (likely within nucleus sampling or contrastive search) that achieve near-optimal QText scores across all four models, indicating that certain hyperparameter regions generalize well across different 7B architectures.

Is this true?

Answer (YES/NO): YES